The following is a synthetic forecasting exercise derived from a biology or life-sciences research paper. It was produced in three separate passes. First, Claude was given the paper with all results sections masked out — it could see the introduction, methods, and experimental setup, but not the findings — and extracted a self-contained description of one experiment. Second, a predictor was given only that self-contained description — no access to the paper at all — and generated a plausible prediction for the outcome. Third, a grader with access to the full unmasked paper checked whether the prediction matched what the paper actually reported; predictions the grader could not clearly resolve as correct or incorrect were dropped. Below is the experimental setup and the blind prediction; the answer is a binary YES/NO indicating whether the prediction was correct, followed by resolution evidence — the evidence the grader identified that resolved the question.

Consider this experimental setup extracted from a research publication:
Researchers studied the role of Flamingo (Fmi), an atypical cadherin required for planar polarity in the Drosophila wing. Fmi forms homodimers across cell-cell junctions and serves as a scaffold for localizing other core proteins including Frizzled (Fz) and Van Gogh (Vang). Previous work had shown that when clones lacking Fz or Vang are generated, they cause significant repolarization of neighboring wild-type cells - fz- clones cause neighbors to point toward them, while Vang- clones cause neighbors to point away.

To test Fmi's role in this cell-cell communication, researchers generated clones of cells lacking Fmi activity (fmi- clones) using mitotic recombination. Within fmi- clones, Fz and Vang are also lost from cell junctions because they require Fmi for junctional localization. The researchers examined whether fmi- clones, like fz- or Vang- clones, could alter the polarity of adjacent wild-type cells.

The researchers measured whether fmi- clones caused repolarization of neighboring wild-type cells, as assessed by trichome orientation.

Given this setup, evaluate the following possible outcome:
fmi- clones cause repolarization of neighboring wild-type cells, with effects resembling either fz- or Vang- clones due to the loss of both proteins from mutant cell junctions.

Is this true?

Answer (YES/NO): NO